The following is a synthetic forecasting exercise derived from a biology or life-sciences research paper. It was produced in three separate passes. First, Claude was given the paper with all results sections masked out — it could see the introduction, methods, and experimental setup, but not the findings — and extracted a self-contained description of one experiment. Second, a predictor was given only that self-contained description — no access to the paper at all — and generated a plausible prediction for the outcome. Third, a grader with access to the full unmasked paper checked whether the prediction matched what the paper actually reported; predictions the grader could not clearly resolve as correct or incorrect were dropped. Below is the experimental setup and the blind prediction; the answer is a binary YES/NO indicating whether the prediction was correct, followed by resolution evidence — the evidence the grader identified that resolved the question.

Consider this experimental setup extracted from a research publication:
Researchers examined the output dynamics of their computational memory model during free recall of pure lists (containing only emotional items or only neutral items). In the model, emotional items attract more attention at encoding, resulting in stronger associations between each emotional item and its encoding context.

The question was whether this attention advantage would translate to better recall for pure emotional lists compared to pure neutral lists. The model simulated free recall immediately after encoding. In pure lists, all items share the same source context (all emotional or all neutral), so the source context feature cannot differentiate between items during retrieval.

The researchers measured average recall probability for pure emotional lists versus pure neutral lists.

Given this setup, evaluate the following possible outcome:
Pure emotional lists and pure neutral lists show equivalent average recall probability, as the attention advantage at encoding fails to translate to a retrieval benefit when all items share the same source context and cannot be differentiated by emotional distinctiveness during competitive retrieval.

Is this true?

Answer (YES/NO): YES